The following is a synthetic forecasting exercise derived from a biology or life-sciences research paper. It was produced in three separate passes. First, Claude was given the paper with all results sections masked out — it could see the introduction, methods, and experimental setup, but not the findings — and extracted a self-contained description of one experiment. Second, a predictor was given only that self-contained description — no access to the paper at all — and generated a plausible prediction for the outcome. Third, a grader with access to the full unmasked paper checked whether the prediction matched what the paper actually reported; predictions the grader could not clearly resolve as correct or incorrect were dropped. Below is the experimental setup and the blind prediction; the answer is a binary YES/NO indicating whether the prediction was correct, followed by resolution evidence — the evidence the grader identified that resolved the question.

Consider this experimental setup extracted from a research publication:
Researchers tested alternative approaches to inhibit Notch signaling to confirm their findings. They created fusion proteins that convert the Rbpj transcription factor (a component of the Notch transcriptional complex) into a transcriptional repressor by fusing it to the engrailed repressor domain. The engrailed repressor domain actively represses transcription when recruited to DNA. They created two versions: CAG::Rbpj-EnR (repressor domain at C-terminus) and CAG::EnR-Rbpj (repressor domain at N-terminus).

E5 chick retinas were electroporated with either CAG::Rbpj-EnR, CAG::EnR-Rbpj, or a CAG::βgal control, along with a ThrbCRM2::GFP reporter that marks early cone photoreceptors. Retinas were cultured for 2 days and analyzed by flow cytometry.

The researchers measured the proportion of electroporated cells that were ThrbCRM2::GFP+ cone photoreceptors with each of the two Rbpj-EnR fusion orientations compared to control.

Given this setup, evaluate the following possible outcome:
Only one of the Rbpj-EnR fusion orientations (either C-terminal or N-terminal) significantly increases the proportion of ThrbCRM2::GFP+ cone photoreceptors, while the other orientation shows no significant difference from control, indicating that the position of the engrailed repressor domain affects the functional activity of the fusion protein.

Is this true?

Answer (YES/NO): NO